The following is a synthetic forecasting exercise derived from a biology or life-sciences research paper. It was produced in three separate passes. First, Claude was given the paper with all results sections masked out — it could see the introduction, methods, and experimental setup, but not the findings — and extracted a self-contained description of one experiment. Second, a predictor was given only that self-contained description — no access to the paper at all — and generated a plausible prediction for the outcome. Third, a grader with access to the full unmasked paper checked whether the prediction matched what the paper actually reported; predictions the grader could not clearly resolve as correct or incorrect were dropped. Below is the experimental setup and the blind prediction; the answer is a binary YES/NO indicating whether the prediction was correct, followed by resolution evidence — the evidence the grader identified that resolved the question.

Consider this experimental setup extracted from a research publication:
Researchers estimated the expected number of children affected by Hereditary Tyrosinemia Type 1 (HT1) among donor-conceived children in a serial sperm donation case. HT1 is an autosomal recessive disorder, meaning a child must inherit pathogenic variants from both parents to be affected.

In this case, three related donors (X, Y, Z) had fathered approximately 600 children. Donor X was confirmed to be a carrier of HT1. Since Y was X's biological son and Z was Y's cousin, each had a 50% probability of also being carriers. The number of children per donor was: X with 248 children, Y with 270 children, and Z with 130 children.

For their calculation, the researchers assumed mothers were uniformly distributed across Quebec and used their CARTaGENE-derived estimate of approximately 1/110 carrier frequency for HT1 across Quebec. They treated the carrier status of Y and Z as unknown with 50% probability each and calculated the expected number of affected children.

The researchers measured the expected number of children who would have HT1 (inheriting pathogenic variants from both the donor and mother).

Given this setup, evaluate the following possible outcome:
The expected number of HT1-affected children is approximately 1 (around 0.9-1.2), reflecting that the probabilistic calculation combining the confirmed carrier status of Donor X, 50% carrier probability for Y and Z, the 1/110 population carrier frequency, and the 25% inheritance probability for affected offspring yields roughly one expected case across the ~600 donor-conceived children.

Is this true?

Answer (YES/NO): NO